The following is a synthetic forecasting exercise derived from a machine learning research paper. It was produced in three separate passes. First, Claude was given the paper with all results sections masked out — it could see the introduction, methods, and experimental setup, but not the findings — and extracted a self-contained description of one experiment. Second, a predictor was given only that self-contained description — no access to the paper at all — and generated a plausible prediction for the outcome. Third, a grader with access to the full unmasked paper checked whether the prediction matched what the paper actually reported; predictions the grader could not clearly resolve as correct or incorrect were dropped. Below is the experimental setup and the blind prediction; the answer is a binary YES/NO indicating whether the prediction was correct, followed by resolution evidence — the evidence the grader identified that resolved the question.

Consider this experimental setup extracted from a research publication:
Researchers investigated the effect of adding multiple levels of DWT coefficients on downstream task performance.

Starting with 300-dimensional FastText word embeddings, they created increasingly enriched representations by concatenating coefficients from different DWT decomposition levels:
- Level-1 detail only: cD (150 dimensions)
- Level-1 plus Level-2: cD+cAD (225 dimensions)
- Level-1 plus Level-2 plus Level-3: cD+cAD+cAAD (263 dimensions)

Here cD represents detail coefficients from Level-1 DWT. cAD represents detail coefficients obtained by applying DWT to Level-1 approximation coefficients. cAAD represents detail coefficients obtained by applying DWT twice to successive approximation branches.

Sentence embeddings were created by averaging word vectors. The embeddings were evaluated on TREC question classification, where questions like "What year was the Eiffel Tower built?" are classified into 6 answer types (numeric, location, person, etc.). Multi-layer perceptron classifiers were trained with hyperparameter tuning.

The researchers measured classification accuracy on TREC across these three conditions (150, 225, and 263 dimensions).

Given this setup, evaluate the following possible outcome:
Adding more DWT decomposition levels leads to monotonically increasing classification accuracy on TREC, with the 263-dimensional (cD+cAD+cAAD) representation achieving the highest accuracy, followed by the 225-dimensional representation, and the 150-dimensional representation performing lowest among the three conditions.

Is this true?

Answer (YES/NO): YES